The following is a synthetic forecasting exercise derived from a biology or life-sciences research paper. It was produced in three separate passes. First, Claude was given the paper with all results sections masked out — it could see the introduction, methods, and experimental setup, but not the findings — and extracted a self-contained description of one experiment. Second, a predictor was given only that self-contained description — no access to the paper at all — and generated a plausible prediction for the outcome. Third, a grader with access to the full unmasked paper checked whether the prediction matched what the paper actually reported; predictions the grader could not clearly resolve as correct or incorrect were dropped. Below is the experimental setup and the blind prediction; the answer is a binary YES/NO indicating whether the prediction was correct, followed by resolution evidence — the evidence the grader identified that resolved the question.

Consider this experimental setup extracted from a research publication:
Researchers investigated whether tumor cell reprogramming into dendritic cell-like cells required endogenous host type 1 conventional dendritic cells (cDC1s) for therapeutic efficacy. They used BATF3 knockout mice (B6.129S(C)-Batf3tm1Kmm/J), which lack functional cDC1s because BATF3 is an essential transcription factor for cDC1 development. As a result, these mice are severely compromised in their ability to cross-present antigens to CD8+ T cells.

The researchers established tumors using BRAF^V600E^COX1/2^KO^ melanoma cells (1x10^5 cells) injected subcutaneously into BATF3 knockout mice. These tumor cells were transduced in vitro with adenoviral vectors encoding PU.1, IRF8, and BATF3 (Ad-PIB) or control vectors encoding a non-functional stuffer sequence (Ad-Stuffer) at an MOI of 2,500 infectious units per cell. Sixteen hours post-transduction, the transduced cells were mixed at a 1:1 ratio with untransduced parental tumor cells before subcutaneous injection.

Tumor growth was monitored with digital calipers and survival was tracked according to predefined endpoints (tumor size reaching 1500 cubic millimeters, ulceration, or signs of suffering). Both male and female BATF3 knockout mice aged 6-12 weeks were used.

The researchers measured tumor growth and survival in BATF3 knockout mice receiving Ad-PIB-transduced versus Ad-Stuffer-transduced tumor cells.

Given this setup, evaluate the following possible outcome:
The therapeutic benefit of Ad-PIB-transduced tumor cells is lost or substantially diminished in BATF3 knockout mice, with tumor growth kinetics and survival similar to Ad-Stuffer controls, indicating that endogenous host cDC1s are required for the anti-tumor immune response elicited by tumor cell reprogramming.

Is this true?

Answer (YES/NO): NO